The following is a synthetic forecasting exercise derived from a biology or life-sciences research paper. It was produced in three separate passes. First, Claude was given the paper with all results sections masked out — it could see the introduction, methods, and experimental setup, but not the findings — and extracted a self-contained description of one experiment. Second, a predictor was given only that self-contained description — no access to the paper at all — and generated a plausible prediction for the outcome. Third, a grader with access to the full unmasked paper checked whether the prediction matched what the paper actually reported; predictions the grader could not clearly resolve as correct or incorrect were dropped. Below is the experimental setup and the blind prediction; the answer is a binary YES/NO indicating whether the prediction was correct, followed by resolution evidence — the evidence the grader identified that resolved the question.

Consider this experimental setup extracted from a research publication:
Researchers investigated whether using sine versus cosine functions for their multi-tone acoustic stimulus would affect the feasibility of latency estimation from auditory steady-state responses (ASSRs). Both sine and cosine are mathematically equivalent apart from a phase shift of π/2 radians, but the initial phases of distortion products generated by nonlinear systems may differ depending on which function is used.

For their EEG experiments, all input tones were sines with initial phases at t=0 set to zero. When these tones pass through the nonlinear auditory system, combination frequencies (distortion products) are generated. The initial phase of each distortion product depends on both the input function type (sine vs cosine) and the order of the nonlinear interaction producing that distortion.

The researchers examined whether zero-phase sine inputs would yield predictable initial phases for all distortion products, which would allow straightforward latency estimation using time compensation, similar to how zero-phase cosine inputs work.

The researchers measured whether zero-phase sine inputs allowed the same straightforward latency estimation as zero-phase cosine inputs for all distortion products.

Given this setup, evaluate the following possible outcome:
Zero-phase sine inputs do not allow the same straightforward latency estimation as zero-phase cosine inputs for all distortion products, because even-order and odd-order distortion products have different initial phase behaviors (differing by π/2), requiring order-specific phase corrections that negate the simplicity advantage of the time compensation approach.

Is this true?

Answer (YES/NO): NO